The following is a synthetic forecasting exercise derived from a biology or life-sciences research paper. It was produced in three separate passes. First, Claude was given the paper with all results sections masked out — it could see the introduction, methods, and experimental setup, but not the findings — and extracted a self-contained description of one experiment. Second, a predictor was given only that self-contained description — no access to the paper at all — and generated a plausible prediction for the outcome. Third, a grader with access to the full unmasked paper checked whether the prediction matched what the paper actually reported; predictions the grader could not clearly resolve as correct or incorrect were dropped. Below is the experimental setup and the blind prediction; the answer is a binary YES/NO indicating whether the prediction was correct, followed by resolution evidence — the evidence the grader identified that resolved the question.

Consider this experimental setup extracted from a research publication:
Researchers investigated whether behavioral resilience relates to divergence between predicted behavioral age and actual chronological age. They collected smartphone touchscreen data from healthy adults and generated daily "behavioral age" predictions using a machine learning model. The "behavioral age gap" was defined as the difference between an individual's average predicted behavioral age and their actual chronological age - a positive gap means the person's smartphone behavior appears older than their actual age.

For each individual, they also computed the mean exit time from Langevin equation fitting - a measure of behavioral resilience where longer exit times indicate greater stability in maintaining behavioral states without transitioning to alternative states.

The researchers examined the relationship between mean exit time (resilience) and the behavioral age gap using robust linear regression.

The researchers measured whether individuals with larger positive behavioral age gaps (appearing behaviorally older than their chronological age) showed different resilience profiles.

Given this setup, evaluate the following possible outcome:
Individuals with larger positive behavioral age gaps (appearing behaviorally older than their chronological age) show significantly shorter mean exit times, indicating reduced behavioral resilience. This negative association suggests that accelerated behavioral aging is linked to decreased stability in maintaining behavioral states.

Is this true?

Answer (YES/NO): NO